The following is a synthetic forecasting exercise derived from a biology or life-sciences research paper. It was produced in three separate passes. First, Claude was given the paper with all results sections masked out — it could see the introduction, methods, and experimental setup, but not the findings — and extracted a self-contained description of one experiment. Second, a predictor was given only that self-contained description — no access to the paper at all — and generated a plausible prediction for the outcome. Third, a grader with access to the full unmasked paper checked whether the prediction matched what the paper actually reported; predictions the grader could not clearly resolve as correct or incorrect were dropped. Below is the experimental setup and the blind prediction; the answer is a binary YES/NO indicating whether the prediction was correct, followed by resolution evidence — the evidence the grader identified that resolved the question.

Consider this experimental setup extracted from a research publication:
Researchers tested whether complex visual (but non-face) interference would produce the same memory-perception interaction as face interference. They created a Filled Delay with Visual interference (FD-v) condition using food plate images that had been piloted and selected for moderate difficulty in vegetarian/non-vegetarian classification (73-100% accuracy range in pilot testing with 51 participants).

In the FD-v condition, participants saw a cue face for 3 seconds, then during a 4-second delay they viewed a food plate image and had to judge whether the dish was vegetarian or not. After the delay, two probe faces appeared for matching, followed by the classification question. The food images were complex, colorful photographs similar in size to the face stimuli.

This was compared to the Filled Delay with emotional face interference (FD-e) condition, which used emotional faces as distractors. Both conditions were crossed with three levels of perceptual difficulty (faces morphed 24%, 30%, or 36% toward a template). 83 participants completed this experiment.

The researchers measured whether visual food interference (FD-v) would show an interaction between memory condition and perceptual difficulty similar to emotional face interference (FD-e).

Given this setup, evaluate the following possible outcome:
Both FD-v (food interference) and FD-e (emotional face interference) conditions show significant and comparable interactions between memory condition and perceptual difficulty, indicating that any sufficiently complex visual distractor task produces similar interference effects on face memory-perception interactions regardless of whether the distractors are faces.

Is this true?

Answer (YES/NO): NO